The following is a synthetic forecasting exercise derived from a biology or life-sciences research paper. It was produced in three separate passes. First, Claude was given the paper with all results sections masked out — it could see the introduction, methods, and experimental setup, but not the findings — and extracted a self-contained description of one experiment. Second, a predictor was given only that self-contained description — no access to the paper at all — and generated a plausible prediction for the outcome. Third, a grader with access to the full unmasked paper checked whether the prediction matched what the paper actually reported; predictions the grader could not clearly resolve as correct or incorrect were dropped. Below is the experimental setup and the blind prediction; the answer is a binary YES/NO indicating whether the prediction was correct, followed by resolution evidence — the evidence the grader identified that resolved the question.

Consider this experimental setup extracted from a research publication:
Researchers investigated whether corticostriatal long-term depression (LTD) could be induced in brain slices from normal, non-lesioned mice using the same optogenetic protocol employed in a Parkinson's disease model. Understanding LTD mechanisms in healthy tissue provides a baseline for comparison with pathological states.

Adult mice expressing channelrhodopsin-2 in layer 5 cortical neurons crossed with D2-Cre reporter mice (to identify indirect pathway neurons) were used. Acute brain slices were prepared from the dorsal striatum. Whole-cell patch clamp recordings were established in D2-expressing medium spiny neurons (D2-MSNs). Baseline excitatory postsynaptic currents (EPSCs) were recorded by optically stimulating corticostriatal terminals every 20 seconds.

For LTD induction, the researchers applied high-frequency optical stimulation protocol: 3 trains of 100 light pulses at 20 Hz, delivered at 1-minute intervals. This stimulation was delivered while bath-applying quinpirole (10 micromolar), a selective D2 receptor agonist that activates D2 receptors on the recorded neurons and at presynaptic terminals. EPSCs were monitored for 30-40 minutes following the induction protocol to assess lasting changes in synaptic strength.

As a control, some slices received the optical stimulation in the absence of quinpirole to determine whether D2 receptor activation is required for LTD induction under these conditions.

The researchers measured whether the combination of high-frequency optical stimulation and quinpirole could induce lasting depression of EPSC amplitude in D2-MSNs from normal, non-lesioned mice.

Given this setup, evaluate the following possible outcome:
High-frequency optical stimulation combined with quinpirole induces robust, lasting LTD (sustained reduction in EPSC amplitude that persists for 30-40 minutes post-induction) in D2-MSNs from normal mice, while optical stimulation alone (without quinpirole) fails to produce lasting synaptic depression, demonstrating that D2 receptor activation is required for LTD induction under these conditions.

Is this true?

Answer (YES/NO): NO